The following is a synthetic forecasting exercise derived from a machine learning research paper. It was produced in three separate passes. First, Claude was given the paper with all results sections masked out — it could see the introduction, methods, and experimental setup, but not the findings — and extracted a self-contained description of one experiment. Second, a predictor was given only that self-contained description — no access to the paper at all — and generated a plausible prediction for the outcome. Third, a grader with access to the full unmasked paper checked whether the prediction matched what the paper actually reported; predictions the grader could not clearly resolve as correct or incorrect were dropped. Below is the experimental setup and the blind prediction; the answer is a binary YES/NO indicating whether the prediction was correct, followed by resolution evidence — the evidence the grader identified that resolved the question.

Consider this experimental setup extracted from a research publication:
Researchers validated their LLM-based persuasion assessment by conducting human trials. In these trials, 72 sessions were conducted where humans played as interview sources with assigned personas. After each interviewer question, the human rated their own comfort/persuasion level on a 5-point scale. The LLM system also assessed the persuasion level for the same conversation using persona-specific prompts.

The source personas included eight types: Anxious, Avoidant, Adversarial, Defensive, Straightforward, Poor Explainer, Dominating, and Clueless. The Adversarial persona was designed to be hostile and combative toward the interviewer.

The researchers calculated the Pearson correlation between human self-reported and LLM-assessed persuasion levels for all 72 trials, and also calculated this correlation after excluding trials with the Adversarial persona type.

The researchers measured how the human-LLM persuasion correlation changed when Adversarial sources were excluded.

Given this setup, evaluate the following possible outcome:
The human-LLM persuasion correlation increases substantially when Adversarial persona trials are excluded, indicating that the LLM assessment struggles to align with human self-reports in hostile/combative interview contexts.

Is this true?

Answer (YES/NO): YES